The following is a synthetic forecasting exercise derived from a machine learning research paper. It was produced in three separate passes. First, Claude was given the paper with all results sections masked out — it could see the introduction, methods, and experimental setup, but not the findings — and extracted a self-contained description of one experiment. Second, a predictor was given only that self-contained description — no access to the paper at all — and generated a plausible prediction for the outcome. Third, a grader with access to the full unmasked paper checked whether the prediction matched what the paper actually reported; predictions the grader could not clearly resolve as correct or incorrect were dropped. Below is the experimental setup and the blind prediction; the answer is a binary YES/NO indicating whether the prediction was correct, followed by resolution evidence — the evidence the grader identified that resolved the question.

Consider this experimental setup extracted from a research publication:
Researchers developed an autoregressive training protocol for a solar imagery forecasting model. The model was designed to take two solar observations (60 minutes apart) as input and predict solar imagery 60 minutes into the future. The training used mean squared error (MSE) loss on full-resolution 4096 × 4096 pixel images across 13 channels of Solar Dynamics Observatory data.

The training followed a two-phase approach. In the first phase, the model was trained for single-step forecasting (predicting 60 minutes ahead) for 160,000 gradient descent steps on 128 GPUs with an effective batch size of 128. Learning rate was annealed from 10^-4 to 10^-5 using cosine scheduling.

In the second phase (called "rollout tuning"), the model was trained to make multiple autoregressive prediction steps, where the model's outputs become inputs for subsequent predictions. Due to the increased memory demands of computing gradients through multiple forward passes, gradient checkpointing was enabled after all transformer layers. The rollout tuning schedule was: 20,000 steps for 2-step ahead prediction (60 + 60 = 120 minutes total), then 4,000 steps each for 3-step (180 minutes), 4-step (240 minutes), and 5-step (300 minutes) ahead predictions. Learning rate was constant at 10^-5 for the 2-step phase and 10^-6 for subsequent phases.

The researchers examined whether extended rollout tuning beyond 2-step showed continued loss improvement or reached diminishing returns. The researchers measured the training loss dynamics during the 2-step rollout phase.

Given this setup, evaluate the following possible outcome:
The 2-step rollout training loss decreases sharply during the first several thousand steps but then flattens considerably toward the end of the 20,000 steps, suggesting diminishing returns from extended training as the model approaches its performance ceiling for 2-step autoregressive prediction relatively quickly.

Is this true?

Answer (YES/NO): NO